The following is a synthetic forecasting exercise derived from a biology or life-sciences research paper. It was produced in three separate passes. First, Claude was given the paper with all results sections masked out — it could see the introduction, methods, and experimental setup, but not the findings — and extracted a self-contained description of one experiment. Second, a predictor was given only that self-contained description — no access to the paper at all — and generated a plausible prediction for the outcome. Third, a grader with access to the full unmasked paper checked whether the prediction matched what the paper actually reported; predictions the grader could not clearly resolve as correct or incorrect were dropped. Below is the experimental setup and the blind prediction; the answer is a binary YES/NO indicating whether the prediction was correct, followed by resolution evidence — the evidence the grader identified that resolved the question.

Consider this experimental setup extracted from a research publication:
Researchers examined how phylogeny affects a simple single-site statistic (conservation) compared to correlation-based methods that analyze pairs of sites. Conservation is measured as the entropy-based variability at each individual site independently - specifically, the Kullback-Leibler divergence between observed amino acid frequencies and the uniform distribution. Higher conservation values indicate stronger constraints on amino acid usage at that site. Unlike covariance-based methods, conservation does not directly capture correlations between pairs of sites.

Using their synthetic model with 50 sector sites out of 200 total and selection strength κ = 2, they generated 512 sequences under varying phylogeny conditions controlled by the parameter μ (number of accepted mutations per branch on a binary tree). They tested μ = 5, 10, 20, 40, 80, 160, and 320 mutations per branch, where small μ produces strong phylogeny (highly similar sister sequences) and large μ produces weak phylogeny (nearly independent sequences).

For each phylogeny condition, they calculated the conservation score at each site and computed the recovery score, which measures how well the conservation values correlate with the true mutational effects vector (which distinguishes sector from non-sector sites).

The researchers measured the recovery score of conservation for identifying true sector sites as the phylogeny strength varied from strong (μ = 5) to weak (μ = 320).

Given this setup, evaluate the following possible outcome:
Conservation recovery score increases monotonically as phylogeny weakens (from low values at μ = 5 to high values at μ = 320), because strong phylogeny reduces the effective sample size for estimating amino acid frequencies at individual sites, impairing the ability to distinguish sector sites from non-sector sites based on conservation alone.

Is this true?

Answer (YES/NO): NO